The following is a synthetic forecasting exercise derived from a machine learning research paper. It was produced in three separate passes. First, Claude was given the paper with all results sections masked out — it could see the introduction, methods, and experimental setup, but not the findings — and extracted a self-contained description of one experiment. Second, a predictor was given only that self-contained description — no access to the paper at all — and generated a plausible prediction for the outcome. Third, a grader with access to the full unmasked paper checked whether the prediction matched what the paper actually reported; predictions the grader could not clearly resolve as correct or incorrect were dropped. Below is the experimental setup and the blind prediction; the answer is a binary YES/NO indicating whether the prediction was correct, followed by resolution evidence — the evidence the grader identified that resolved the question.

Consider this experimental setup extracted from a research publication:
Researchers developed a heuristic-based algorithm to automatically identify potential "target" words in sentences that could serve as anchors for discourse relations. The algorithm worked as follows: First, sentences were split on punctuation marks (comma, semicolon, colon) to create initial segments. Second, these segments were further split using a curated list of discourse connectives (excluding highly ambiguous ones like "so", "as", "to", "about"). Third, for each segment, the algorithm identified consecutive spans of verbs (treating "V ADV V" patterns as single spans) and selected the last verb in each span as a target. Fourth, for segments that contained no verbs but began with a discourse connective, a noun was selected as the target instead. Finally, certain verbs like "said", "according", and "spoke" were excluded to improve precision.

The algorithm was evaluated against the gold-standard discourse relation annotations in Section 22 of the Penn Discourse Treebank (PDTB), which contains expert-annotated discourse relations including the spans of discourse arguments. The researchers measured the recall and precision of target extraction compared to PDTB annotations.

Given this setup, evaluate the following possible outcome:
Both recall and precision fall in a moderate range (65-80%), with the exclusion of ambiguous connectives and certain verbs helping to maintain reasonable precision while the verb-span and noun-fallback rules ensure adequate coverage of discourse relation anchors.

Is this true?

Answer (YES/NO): NO